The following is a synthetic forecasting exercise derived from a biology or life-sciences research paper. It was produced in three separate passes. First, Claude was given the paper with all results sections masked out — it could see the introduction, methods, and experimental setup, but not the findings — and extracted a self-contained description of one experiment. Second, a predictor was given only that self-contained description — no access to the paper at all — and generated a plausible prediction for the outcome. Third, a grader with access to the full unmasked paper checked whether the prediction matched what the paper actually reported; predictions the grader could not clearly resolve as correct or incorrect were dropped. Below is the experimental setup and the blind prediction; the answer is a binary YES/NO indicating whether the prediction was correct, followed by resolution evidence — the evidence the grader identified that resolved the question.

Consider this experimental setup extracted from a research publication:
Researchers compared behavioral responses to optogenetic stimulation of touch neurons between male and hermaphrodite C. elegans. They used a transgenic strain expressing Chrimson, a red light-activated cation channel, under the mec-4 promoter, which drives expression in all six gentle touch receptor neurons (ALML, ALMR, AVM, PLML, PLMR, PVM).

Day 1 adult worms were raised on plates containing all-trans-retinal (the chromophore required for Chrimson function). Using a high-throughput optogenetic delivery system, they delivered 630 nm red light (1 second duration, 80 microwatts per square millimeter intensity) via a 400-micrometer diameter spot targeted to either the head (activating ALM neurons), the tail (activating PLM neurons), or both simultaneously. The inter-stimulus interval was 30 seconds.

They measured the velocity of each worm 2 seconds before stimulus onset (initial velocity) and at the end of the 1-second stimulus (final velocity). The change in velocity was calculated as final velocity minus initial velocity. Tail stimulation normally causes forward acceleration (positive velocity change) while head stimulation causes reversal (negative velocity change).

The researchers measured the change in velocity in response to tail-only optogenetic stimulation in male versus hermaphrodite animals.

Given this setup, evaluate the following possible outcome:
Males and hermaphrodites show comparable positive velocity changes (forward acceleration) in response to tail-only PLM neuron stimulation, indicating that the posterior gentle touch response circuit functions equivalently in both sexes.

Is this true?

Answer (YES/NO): NO